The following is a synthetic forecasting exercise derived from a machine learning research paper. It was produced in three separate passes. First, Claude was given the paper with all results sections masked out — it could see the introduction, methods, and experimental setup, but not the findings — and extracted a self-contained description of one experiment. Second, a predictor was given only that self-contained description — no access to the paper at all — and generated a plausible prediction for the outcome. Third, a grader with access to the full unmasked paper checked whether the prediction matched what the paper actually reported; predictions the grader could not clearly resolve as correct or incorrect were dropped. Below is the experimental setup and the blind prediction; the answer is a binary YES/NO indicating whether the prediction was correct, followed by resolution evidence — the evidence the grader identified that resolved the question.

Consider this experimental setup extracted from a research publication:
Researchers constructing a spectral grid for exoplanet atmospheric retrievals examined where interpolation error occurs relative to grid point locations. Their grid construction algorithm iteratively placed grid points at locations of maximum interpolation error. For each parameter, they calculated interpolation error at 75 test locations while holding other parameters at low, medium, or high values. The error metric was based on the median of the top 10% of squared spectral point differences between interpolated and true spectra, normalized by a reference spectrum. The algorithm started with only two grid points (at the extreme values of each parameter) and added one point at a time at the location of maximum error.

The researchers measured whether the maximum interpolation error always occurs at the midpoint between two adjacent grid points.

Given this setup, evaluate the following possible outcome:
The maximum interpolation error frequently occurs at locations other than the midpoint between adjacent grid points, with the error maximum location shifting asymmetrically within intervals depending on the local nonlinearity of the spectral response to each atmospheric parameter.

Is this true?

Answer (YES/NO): NO